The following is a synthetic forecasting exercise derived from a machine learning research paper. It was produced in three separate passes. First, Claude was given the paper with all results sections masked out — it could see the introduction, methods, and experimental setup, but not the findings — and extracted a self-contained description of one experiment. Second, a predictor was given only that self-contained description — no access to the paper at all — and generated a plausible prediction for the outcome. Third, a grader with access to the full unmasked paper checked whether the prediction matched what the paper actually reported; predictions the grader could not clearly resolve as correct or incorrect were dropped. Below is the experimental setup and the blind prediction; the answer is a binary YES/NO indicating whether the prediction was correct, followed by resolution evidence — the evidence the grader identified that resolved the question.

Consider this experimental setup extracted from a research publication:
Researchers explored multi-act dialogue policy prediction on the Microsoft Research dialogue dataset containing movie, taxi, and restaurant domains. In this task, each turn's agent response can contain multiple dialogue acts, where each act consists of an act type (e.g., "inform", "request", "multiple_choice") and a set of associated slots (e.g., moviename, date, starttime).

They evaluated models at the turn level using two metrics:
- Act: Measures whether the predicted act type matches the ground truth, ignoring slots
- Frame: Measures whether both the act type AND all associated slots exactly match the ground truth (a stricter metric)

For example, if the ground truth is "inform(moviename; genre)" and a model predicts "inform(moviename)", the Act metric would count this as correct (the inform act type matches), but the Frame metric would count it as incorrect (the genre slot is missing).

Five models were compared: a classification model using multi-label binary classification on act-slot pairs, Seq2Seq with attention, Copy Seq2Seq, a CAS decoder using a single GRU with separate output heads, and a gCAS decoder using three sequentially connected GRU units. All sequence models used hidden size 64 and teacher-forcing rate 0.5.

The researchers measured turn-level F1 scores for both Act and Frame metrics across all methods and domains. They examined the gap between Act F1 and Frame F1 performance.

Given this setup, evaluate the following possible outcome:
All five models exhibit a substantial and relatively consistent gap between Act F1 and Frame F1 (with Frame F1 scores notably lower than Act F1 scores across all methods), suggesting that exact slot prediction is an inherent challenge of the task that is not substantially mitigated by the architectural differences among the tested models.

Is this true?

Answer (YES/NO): NO